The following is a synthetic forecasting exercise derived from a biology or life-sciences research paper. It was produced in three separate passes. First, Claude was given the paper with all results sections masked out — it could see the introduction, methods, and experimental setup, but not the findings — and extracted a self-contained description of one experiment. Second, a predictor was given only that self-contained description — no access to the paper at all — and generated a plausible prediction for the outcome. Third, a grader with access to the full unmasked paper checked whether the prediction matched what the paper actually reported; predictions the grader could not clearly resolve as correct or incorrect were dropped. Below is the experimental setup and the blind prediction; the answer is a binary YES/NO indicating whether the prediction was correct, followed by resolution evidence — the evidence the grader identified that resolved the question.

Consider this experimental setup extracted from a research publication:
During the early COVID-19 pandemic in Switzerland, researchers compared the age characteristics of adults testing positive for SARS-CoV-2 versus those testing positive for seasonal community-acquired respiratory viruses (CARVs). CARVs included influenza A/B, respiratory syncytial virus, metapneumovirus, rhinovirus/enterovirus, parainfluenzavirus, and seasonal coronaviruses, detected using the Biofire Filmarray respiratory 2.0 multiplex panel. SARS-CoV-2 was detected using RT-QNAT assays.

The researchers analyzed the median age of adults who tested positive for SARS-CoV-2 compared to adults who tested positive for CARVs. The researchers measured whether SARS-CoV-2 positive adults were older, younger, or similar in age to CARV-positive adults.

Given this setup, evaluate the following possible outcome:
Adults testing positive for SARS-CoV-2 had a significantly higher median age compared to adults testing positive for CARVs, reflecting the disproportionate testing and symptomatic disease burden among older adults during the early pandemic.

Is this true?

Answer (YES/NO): YES